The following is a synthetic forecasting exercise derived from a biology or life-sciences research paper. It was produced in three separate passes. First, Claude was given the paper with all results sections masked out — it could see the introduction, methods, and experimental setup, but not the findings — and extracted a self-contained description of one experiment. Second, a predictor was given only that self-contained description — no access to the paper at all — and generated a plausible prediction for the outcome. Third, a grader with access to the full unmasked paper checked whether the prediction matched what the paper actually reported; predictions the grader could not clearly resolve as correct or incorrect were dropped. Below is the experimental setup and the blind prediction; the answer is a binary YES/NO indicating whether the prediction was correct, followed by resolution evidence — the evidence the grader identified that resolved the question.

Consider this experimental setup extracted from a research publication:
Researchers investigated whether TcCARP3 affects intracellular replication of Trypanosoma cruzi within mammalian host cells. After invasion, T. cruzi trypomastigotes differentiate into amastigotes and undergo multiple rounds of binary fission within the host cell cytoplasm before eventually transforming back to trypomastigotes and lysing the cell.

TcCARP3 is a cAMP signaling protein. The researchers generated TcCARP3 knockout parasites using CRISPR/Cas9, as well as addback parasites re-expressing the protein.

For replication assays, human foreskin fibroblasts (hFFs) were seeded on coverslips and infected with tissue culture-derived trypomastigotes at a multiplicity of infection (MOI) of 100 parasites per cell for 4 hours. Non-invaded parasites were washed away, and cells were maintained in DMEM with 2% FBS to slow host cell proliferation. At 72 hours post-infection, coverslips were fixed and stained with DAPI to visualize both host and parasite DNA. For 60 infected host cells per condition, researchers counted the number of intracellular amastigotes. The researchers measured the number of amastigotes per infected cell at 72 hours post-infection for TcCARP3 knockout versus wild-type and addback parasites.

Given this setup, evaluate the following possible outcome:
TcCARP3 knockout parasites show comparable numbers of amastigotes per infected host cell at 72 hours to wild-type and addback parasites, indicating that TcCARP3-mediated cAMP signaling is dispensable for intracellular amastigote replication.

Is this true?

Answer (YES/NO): NO